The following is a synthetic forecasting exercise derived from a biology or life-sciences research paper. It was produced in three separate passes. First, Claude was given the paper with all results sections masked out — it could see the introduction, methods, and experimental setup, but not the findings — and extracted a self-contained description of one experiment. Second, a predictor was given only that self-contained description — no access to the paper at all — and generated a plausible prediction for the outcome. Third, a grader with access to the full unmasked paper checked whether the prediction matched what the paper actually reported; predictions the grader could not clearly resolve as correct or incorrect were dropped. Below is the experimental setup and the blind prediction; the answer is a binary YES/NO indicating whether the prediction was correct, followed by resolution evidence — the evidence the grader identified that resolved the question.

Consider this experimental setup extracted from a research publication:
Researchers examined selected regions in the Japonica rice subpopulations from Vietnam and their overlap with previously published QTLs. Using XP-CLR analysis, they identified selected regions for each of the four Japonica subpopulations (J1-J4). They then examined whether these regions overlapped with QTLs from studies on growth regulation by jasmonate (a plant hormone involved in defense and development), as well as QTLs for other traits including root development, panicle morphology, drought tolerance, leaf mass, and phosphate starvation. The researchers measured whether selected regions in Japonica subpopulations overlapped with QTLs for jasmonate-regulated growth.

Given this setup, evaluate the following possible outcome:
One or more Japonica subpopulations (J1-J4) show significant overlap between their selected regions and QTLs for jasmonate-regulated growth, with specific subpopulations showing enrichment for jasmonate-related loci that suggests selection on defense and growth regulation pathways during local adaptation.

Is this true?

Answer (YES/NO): NO